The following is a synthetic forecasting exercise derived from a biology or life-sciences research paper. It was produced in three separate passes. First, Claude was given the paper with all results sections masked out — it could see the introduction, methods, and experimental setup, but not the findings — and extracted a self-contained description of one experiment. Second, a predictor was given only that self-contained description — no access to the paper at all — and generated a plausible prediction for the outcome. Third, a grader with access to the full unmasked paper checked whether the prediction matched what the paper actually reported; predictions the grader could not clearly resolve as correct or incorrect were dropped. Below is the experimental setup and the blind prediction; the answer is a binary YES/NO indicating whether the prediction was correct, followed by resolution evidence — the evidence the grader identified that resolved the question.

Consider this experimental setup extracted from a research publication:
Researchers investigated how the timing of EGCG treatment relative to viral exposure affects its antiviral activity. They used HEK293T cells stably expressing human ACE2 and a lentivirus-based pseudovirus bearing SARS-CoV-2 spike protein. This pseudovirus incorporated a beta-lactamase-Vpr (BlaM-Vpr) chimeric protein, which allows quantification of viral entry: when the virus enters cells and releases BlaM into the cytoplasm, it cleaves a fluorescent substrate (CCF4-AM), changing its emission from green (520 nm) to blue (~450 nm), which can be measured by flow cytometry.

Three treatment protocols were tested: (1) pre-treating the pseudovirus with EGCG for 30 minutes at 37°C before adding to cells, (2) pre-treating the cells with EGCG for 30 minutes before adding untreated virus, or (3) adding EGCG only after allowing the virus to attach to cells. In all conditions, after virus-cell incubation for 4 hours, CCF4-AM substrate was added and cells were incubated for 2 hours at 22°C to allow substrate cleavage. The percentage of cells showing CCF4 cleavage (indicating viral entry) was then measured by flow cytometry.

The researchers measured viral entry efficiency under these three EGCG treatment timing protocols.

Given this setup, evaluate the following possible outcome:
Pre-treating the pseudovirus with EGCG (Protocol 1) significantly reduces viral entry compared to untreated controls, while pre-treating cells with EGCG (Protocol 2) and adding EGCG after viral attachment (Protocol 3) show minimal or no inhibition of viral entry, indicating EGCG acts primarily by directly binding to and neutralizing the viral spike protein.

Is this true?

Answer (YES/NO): NO